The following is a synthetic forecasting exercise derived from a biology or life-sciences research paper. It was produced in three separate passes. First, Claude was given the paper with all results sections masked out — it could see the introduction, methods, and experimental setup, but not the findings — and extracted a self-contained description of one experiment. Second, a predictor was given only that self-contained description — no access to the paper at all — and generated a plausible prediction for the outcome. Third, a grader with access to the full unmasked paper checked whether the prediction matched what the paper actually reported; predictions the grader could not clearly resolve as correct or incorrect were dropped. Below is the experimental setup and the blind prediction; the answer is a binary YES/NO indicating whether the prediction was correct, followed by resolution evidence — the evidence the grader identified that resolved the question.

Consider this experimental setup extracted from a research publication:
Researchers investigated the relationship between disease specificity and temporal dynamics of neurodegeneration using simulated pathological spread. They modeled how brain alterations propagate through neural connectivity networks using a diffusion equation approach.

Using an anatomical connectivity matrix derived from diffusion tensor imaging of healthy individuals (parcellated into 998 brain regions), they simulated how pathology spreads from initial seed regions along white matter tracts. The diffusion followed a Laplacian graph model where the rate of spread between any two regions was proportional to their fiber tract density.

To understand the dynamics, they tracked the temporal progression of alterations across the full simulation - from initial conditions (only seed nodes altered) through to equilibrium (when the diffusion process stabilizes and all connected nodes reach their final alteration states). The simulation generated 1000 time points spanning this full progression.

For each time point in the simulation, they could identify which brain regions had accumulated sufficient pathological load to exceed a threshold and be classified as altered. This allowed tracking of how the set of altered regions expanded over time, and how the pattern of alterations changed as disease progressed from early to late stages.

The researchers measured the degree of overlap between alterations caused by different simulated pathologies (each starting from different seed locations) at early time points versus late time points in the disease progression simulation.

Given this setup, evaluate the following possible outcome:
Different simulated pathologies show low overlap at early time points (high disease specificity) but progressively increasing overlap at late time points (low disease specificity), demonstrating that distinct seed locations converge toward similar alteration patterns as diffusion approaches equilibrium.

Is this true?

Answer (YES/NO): YES